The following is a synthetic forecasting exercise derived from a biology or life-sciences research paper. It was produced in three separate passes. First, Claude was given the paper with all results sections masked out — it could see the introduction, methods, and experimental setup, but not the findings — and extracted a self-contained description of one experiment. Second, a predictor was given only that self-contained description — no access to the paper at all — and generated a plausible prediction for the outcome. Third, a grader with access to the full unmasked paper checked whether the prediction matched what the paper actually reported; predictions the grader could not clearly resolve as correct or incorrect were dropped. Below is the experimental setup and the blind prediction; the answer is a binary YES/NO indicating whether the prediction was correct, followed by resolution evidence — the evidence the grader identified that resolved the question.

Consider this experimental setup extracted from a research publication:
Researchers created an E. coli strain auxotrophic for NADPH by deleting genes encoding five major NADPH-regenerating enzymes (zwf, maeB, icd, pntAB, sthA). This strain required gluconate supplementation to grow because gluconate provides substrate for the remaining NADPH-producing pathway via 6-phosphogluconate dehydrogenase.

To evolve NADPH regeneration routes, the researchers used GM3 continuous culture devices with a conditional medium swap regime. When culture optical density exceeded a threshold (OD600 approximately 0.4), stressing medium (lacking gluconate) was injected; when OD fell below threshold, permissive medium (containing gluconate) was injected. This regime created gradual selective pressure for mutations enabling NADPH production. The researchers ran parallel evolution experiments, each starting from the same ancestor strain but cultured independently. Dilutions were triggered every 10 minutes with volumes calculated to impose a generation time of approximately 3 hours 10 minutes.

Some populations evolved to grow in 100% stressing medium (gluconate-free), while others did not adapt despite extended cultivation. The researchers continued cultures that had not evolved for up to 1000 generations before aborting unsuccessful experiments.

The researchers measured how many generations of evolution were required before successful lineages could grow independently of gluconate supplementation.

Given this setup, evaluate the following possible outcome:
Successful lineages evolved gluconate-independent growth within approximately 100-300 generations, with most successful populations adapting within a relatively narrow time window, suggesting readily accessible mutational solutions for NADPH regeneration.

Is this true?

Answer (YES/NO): NO